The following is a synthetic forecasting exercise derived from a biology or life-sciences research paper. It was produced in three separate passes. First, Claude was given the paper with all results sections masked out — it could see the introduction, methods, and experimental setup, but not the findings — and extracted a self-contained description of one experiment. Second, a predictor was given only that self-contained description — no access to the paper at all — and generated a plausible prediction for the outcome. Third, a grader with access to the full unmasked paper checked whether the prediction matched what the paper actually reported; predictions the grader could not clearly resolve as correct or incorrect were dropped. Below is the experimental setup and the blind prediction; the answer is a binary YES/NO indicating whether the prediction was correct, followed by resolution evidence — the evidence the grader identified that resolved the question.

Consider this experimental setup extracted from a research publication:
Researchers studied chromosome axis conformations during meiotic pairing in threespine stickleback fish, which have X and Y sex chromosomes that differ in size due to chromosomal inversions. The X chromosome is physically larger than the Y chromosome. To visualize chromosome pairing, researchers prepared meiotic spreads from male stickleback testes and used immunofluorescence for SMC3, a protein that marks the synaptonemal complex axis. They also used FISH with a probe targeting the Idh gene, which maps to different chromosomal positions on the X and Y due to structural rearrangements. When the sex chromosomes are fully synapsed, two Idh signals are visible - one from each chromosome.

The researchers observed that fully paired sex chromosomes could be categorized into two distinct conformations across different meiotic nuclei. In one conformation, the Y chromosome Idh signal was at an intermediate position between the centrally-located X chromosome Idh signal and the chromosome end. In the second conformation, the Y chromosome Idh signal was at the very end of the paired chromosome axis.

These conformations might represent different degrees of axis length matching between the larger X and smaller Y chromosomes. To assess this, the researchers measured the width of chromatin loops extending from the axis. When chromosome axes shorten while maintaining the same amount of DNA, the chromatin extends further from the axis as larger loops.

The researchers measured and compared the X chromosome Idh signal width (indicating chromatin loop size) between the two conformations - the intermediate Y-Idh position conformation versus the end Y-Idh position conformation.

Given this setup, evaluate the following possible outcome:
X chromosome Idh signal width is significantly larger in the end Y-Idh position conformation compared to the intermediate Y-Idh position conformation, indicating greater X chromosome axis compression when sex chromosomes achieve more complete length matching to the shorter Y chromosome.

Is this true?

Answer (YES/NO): YES